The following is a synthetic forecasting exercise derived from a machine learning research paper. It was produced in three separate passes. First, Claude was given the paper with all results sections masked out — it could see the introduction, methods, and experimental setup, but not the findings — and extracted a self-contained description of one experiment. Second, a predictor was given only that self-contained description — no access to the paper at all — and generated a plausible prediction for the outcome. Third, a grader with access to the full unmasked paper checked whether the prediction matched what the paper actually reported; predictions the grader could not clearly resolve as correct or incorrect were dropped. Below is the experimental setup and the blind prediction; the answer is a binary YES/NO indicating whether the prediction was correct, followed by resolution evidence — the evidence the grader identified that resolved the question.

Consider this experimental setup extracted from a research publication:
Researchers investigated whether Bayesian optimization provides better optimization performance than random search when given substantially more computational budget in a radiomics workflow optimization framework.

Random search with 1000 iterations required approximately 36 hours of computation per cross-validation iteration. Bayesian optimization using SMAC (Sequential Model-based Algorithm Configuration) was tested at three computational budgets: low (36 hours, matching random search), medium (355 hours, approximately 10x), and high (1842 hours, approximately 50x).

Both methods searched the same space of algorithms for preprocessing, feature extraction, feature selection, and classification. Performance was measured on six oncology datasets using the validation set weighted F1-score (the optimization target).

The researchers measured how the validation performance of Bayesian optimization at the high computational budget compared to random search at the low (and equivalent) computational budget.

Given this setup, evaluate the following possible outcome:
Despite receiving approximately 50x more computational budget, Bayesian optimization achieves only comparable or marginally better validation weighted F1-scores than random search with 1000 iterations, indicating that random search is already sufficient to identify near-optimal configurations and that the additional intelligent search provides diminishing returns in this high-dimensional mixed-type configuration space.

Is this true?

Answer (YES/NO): NO